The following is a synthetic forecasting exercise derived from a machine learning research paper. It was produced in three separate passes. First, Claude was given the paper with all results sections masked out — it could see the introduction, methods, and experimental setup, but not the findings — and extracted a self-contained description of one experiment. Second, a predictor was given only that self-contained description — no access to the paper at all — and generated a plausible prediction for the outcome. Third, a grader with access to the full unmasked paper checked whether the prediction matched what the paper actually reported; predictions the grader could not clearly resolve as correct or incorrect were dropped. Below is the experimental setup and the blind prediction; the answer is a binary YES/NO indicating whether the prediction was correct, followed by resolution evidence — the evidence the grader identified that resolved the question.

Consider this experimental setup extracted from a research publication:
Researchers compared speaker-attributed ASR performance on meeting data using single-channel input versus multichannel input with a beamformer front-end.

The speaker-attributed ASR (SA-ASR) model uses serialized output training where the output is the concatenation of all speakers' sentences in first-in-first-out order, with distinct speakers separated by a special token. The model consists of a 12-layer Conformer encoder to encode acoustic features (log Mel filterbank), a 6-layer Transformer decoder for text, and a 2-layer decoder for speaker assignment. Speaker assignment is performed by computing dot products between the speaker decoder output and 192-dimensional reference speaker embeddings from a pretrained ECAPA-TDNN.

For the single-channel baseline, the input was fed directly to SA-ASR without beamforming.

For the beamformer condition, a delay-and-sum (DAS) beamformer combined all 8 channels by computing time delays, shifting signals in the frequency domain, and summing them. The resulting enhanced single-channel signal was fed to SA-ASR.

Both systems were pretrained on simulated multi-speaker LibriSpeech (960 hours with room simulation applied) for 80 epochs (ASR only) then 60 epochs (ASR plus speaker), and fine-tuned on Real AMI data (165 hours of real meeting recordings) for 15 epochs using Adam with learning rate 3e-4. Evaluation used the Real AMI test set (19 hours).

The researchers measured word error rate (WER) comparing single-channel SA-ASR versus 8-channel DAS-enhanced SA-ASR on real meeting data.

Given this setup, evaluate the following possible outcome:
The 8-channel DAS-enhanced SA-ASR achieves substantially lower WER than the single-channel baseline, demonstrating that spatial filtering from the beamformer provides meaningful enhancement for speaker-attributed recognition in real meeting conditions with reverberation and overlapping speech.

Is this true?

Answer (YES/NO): NO